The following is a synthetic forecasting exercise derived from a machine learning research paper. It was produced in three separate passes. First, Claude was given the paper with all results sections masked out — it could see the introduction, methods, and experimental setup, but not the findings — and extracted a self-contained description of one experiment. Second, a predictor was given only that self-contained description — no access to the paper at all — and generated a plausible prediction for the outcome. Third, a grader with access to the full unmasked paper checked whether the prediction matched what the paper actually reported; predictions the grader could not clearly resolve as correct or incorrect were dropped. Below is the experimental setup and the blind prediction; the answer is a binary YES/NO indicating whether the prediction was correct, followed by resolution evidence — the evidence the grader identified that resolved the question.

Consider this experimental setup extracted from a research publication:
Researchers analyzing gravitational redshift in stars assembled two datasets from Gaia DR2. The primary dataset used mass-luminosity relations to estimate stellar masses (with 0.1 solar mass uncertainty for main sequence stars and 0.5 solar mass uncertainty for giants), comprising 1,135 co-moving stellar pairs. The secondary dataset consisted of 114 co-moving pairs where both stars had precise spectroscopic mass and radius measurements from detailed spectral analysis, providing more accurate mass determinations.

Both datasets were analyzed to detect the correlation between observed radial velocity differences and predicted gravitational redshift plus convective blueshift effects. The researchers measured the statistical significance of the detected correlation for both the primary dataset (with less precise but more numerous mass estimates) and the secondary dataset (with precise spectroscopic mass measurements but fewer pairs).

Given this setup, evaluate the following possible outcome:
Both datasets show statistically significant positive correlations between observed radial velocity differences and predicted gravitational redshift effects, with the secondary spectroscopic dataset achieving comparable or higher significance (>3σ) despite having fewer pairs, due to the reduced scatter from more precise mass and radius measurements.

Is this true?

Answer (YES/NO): NO